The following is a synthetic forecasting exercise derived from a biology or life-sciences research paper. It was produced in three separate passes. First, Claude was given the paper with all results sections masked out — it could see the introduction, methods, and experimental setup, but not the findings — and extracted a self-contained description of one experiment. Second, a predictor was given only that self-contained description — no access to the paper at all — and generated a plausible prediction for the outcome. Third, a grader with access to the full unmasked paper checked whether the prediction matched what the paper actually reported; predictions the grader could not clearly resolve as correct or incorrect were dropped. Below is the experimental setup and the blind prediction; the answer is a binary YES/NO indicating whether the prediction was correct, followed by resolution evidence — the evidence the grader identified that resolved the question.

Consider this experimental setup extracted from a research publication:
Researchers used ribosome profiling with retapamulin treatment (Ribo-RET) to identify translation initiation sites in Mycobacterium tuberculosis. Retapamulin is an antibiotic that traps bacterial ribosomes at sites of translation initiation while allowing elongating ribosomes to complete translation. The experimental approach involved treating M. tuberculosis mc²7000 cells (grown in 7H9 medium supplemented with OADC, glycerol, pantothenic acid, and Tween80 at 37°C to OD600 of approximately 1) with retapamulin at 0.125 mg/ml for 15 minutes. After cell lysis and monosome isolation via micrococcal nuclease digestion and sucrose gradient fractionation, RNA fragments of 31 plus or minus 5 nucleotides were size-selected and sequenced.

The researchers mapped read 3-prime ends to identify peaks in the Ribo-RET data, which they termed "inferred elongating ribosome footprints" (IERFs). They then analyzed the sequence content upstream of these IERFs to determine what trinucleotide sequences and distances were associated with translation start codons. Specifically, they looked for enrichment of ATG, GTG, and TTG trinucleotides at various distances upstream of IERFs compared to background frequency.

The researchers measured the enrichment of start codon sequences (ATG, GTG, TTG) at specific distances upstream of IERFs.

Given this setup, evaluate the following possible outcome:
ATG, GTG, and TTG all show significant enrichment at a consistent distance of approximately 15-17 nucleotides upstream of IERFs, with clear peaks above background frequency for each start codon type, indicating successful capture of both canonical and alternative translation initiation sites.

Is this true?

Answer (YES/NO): NO